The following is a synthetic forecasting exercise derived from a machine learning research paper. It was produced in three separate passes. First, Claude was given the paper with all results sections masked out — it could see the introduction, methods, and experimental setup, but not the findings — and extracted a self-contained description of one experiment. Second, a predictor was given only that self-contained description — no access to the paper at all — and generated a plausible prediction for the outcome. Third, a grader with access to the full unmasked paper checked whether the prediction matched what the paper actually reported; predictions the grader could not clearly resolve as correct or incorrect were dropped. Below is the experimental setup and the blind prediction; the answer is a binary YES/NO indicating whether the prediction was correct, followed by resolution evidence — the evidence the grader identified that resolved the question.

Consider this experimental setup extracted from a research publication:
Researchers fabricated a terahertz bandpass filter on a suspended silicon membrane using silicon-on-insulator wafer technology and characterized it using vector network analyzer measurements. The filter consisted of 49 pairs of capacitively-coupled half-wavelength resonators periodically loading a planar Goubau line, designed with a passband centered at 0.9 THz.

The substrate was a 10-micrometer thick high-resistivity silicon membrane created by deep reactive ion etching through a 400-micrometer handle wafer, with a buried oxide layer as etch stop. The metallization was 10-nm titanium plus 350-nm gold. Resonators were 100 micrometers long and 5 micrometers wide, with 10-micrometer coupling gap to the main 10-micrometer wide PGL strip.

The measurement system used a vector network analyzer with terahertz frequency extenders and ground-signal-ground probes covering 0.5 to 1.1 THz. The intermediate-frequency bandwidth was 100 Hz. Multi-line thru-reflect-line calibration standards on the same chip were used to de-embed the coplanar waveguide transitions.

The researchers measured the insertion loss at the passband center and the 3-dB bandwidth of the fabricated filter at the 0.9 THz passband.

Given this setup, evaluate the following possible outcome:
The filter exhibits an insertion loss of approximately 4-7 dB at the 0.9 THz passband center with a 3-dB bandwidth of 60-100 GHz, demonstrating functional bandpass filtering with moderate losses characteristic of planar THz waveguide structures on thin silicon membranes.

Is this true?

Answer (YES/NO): NO